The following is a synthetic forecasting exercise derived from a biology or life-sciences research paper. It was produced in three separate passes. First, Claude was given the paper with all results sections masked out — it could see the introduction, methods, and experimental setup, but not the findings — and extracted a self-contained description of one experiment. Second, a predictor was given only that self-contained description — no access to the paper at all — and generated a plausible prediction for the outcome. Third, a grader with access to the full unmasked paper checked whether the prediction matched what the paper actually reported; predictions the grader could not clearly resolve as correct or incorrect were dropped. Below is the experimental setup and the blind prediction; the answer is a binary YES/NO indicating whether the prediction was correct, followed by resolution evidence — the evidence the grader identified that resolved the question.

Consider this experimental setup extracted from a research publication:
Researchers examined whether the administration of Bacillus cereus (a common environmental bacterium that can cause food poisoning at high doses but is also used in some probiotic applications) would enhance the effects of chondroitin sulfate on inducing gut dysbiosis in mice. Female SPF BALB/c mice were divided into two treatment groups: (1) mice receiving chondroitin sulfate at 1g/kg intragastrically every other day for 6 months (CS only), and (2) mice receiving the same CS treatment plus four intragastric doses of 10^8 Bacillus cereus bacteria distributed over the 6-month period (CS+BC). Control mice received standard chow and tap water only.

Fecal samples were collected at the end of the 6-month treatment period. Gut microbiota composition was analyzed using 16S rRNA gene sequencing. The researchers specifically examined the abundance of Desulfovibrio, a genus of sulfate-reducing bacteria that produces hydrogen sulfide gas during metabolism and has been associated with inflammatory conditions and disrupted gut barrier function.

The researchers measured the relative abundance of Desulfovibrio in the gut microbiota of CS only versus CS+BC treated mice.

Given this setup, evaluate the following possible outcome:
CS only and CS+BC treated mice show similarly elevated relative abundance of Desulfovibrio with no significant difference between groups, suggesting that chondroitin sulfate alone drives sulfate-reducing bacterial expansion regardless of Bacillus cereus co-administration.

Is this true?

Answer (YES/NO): NO